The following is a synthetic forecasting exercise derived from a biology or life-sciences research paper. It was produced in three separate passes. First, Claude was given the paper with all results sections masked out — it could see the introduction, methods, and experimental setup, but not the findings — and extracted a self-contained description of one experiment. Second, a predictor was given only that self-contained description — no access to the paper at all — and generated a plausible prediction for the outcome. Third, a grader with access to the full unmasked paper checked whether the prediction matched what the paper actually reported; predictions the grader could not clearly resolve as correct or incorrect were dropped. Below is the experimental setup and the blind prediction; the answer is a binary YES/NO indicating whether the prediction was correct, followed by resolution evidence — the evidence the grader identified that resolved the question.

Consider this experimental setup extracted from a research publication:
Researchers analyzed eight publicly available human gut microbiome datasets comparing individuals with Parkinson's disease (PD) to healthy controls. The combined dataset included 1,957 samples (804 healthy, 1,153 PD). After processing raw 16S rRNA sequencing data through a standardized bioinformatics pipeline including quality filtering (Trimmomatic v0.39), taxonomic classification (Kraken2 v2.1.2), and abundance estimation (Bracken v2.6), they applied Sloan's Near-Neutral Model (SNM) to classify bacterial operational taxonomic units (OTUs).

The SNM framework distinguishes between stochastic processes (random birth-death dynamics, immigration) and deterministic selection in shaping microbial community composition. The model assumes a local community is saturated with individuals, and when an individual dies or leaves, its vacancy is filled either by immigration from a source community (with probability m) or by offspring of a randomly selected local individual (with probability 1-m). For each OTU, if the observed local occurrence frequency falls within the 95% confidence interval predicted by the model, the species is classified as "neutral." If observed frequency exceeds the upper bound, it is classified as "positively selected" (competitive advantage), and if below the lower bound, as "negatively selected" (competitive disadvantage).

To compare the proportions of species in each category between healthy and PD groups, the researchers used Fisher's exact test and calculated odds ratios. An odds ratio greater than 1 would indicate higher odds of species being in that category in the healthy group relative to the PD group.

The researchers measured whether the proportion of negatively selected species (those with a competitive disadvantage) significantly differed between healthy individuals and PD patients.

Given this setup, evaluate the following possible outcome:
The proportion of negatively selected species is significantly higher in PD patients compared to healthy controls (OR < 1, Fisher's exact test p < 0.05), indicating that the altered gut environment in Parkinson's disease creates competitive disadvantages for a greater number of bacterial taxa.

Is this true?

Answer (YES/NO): NO